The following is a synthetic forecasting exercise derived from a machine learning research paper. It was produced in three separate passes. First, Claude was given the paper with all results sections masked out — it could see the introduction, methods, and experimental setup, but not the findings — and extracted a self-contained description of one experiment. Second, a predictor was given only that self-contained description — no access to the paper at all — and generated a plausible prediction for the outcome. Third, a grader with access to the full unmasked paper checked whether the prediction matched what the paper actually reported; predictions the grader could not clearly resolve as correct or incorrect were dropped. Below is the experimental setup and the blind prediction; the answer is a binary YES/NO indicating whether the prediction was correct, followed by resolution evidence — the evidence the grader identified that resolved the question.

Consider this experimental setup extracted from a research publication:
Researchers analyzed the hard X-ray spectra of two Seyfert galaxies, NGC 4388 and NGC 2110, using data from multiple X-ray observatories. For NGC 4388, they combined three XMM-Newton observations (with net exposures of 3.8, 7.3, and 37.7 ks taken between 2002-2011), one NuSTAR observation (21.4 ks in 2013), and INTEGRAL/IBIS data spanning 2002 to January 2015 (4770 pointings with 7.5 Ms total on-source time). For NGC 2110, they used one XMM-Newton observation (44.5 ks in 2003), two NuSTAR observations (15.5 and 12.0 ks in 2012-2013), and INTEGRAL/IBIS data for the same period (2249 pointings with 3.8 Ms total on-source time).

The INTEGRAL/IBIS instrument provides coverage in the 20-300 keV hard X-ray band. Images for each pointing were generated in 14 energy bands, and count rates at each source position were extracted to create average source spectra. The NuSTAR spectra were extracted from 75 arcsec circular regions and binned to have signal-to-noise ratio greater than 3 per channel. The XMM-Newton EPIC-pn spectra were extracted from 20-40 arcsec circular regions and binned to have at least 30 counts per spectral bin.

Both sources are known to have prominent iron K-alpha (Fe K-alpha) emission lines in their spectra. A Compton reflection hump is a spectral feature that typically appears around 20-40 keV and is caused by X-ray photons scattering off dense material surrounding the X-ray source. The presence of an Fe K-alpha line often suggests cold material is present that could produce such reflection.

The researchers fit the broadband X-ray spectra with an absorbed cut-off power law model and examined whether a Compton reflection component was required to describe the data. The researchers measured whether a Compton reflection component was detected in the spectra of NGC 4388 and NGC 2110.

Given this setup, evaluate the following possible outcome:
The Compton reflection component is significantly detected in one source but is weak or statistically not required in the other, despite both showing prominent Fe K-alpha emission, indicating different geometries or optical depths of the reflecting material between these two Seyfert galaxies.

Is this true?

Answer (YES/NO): NO